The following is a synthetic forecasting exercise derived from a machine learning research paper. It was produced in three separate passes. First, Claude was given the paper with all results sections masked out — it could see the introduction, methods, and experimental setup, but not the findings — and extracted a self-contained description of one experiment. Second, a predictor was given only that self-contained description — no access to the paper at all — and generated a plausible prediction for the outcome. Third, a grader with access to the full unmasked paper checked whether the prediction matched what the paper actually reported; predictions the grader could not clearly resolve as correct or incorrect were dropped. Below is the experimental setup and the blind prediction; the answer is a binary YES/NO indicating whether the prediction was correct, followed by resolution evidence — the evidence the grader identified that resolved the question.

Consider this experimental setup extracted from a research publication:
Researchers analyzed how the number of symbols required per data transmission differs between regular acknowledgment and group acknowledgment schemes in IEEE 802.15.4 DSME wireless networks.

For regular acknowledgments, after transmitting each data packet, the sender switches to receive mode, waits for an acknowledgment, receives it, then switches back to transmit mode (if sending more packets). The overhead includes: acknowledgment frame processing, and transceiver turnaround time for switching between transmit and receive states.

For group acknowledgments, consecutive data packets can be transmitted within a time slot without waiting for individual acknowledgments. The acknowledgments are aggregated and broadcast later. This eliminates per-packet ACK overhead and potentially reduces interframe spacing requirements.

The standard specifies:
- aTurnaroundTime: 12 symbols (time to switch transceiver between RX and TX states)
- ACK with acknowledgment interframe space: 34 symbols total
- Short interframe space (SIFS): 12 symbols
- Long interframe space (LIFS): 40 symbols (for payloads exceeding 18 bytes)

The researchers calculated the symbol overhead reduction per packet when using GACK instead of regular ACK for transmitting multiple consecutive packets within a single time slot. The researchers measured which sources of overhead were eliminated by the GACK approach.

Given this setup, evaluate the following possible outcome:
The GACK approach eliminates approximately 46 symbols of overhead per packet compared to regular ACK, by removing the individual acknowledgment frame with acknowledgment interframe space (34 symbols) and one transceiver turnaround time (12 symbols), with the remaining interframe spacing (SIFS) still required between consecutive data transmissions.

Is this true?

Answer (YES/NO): YES